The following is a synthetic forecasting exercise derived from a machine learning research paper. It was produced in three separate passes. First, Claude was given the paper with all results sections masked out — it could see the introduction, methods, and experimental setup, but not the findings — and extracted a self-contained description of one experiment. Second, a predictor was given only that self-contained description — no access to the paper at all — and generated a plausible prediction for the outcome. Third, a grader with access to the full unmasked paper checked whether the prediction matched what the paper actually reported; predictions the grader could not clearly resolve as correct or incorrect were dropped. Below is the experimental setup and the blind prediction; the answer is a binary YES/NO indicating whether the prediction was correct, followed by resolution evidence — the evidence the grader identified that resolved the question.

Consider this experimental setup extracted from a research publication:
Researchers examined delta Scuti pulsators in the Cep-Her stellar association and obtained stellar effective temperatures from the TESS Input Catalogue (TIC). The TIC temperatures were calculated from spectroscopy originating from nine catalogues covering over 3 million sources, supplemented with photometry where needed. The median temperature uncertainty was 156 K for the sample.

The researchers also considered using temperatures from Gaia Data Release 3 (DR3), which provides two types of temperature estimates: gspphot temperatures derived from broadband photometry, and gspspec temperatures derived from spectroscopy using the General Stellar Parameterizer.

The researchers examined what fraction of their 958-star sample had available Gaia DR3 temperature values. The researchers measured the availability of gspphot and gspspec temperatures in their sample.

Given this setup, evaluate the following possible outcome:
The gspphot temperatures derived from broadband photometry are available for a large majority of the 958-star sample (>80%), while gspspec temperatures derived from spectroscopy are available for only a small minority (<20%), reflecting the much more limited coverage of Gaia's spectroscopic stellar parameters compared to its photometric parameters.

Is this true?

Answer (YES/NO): YES